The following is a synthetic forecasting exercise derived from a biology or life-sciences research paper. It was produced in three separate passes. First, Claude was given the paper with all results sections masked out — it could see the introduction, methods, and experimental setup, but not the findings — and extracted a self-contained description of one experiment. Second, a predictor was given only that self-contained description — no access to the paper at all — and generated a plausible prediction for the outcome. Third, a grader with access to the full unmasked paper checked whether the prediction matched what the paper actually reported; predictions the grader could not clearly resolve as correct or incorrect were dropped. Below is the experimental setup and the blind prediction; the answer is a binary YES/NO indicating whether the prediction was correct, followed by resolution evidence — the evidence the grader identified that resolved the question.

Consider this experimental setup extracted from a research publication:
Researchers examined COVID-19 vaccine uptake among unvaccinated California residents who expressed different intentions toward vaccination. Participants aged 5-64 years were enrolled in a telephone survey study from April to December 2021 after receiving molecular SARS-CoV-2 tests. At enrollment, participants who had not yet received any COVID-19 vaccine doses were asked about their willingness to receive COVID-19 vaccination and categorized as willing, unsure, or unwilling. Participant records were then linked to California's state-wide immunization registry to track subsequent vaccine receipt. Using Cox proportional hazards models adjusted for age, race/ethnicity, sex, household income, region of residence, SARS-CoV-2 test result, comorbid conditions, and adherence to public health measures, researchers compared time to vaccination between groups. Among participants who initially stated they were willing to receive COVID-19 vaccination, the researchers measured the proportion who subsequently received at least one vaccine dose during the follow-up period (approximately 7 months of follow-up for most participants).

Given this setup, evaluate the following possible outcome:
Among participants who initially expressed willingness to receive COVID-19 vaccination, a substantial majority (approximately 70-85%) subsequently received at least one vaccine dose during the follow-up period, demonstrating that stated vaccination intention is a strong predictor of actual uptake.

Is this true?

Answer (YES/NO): NO